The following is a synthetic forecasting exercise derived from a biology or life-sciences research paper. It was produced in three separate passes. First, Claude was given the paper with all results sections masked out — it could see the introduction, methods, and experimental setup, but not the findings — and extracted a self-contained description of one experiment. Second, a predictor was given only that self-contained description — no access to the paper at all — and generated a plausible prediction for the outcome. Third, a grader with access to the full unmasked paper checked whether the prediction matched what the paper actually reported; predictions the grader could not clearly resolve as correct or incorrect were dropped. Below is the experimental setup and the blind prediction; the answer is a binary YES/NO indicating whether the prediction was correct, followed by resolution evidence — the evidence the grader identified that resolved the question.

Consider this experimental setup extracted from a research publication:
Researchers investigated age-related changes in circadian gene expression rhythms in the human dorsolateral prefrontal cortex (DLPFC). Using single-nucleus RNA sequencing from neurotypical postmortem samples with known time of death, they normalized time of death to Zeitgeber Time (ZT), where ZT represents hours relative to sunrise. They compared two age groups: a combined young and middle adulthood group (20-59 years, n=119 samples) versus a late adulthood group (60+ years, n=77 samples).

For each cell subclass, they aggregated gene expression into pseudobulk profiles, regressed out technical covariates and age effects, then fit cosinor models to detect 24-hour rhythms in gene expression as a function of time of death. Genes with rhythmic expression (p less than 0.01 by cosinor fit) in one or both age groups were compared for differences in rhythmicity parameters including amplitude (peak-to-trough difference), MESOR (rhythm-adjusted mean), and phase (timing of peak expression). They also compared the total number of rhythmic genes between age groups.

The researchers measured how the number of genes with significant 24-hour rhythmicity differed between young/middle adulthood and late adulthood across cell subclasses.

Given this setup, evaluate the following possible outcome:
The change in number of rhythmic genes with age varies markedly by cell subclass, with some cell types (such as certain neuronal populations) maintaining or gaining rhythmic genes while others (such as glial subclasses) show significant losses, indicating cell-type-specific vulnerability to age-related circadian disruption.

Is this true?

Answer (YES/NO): NO